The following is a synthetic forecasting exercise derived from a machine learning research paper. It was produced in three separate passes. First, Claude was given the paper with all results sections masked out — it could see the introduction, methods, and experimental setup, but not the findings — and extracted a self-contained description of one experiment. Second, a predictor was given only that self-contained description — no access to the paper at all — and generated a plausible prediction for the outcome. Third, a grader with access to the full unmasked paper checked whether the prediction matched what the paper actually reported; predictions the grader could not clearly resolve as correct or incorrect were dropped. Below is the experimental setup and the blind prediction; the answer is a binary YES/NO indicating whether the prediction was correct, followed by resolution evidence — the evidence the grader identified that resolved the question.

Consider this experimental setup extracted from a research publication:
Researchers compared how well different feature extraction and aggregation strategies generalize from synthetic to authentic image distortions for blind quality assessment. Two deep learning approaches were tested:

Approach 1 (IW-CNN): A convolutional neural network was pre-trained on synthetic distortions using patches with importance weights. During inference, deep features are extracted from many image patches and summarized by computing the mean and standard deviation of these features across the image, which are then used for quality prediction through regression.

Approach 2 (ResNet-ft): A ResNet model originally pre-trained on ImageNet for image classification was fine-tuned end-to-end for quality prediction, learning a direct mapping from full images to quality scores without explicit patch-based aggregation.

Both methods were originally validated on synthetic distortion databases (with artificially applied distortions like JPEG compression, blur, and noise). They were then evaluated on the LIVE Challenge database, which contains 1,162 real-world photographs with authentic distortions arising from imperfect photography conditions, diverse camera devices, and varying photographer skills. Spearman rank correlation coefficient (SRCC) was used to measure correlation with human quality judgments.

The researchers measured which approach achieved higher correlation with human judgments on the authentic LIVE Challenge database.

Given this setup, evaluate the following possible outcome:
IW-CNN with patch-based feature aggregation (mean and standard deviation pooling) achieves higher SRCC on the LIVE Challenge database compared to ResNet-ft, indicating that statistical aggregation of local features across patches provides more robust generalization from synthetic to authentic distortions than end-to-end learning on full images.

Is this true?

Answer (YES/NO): NO